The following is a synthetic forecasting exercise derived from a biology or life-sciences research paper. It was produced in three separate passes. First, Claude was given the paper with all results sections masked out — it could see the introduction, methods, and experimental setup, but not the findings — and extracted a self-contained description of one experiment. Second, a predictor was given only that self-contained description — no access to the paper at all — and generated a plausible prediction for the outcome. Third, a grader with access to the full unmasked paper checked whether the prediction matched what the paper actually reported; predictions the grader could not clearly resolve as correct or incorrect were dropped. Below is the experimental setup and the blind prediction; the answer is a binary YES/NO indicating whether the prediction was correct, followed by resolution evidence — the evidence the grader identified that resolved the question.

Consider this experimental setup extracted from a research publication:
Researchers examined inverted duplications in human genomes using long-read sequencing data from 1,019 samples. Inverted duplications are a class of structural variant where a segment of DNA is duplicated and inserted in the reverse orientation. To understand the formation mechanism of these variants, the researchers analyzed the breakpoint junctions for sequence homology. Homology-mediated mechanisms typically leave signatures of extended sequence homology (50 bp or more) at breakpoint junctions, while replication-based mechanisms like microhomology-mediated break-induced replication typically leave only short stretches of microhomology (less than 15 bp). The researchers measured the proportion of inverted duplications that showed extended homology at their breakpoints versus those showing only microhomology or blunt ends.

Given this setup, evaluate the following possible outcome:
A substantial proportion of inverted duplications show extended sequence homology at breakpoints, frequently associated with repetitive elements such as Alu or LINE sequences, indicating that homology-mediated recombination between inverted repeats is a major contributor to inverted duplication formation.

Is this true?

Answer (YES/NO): NO